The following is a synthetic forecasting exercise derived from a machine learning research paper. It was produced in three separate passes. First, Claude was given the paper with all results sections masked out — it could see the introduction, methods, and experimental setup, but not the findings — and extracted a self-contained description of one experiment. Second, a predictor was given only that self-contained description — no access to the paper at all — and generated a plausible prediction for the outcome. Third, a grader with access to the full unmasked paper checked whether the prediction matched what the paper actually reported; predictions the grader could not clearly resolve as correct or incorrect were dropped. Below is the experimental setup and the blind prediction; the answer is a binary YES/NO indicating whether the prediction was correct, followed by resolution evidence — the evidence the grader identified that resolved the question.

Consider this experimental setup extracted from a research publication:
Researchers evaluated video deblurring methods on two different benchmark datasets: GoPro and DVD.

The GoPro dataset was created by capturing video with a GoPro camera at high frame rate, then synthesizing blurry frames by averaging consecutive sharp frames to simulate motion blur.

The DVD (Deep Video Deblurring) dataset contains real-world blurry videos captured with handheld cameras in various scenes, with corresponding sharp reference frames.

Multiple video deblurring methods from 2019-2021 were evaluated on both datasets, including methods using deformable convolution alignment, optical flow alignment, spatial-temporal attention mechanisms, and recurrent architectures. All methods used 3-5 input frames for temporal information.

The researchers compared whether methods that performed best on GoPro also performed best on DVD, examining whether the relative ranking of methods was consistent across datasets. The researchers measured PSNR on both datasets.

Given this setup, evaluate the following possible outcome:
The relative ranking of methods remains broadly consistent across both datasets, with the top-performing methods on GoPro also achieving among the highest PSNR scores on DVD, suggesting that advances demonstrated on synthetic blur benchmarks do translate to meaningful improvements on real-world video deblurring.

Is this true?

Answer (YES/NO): YES